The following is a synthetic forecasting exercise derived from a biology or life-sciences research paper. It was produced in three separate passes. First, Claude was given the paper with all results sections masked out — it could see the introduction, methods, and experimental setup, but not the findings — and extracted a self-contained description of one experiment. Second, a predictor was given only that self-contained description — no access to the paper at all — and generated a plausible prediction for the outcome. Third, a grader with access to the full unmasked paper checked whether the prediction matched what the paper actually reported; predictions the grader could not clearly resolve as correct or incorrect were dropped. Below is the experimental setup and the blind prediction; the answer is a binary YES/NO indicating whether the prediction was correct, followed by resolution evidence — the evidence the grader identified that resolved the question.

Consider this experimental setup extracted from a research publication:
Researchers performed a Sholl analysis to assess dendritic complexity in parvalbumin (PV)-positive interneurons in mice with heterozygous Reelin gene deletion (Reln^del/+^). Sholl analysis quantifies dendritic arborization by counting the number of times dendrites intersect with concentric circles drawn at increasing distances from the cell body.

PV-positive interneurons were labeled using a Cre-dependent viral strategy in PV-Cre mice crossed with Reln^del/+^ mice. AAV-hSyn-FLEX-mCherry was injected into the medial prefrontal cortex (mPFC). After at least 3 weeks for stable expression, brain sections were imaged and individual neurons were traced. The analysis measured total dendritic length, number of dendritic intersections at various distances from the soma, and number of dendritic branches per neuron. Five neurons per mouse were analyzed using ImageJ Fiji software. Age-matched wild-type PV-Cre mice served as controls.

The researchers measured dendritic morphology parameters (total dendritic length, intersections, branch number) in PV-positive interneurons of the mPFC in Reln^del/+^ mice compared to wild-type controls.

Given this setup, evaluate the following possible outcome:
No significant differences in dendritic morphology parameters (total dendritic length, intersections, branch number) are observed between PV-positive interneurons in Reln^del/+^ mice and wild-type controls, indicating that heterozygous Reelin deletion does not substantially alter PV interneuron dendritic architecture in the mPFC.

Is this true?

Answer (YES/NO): NO